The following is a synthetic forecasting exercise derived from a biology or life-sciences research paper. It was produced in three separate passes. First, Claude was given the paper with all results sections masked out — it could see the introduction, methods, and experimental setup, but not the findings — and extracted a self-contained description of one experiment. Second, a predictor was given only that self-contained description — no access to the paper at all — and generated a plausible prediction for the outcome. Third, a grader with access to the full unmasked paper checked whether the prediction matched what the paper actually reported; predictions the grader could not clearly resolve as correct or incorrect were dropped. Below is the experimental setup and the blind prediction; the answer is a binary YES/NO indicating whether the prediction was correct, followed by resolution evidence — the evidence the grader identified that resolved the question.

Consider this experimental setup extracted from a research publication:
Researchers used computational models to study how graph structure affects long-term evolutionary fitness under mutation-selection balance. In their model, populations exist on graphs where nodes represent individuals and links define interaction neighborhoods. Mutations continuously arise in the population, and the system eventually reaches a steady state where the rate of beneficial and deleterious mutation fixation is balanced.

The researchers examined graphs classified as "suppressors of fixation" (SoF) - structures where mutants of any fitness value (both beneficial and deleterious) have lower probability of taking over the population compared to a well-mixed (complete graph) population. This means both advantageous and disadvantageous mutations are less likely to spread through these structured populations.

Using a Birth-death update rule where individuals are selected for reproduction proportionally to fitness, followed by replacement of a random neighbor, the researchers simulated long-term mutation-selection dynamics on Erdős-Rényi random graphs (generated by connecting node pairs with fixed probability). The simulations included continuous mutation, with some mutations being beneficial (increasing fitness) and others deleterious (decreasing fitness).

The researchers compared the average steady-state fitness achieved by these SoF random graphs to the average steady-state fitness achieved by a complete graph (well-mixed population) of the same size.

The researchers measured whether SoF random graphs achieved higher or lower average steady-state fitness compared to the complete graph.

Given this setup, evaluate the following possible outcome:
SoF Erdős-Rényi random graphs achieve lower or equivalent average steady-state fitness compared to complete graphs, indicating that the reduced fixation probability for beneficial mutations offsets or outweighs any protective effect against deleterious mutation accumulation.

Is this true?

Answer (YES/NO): NO